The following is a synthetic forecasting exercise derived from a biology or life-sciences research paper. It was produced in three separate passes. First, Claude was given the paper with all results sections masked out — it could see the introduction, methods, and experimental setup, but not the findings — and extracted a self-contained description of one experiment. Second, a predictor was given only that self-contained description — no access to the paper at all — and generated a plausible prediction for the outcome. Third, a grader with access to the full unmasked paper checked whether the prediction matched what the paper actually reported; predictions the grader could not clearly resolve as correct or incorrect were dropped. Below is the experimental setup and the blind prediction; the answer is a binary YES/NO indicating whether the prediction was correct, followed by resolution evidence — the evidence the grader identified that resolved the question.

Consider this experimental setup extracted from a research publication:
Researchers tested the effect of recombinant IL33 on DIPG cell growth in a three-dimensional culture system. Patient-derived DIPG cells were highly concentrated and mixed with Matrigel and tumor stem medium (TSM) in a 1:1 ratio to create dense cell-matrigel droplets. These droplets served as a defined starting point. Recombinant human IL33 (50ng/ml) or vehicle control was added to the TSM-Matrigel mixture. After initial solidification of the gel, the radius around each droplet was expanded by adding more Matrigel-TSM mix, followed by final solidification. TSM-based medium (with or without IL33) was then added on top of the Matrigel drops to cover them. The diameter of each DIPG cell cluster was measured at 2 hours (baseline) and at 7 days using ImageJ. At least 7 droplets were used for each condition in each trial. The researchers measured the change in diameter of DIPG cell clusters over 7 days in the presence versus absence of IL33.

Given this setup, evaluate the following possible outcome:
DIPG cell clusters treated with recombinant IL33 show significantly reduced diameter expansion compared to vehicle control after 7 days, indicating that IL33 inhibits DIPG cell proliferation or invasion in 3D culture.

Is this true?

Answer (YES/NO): NO